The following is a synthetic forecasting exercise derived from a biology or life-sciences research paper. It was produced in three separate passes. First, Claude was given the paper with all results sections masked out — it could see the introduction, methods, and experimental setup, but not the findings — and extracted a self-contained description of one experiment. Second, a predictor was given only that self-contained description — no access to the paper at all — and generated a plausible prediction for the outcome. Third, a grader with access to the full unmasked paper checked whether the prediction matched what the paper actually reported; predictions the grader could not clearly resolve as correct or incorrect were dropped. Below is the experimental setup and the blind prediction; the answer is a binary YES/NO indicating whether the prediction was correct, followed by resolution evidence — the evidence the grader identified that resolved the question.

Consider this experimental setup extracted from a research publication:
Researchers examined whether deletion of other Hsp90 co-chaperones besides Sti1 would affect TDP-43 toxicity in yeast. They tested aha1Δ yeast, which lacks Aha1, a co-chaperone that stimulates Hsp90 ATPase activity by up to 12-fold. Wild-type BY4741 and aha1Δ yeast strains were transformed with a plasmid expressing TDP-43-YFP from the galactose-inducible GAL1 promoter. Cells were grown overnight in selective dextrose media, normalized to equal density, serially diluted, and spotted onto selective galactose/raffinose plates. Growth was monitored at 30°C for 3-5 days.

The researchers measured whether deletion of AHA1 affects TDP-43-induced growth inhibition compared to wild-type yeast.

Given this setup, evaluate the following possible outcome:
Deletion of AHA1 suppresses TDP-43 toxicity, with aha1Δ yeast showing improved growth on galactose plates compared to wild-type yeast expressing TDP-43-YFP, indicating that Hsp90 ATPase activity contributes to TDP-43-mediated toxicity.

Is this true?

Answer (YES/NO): NO